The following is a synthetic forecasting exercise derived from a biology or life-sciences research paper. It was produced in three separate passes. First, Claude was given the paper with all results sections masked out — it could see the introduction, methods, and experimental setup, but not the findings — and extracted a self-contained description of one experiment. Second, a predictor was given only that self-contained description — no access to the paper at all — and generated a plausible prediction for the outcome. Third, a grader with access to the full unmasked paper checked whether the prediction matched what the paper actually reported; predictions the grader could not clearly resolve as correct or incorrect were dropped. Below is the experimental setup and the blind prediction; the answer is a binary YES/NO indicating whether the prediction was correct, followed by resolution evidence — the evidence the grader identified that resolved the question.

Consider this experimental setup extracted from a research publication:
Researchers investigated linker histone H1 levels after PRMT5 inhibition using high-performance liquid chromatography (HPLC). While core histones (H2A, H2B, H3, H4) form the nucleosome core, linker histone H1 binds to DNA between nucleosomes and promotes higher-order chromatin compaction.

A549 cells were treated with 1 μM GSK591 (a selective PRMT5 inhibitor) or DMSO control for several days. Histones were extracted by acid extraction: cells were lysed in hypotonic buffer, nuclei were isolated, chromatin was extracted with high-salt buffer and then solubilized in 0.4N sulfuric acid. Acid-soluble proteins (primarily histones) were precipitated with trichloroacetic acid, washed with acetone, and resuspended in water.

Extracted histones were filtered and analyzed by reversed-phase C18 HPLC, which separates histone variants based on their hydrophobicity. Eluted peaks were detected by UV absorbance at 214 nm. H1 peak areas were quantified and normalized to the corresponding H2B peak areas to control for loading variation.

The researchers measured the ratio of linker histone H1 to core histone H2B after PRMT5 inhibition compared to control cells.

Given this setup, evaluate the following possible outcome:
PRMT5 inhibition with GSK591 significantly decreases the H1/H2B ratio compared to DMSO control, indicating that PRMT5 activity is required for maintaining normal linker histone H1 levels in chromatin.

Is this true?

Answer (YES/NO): YES